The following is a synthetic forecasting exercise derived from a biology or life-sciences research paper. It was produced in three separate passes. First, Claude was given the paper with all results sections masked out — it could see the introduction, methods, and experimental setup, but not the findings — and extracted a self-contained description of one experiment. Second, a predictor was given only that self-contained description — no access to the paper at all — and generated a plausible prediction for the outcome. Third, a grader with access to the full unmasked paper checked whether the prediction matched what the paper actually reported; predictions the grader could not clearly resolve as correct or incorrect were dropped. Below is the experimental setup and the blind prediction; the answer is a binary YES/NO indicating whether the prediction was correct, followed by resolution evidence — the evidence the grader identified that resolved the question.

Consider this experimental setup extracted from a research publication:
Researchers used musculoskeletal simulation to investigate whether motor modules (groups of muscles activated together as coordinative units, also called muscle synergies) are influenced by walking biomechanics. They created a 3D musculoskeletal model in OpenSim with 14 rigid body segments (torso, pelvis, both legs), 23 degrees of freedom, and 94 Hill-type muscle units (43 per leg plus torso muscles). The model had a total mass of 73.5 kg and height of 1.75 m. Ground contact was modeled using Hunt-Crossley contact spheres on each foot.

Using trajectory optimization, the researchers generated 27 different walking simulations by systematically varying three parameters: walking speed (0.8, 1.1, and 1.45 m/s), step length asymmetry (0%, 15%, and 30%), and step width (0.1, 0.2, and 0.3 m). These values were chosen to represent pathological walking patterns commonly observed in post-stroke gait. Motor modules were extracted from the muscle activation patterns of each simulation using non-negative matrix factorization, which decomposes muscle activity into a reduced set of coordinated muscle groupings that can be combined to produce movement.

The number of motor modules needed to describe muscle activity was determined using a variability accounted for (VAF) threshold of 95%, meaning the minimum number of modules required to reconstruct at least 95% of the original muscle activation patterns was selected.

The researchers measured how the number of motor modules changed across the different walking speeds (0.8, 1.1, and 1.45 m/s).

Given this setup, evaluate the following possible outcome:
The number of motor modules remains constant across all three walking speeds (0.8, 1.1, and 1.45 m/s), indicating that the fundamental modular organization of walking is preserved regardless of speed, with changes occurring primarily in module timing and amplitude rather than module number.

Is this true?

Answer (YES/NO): YES